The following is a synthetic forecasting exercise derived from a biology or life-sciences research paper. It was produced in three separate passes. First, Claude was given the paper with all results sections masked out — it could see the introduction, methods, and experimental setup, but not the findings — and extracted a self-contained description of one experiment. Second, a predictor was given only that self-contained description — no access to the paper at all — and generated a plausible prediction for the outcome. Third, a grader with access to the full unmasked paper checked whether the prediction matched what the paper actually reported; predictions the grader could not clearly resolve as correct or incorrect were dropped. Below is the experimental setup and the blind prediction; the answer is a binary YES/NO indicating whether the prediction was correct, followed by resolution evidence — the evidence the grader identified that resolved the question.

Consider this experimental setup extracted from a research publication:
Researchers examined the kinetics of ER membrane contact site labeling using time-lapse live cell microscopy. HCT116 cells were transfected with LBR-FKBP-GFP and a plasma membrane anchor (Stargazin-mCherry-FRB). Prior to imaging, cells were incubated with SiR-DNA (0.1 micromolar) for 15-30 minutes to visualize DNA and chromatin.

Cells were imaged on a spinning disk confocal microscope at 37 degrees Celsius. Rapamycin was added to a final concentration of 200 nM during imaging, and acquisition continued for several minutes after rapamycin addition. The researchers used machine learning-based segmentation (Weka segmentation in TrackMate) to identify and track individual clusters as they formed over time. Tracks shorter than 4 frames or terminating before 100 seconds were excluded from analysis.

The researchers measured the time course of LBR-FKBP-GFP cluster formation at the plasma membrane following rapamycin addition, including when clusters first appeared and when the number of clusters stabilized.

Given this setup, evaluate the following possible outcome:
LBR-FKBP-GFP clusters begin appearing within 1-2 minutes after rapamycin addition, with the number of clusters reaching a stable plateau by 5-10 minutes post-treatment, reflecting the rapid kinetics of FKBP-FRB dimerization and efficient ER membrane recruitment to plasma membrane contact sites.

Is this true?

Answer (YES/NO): NO